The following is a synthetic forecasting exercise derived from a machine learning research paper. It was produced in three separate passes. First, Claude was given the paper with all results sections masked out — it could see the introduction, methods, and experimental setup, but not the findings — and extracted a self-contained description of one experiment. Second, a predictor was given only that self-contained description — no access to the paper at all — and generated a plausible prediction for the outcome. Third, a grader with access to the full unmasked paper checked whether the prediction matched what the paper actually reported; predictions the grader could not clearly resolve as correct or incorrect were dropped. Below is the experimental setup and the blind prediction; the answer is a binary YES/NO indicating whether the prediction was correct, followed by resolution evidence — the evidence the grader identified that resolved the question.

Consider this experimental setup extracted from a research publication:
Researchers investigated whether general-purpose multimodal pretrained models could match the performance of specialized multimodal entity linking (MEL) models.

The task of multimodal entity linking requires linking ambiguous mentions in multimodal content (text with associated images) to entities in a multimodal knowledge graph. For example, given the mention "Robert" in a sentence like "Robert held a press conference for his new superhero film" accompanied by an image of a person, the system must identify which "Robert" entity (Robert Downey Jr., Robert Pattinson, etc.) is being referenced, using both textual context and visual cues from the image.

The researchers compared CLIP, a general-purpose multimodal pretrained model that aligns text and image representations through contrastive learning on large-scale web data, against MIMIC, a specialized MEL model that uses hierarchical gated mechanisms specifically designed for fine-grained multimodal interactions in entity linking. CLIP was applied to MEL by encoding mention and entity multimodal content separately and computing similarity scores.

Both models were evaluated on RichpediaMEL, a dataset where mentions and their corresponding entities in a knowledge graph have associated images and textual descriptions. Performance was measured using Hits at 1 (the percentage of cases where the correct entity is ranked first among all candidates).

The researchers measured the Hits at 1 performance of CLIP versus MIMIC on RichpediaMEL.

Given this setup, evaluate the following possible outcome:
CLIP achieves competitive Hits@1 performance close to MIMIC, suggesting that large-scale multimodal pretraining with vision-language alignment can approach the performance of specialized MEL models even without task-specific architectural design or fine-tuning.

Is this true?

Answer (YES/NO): NO